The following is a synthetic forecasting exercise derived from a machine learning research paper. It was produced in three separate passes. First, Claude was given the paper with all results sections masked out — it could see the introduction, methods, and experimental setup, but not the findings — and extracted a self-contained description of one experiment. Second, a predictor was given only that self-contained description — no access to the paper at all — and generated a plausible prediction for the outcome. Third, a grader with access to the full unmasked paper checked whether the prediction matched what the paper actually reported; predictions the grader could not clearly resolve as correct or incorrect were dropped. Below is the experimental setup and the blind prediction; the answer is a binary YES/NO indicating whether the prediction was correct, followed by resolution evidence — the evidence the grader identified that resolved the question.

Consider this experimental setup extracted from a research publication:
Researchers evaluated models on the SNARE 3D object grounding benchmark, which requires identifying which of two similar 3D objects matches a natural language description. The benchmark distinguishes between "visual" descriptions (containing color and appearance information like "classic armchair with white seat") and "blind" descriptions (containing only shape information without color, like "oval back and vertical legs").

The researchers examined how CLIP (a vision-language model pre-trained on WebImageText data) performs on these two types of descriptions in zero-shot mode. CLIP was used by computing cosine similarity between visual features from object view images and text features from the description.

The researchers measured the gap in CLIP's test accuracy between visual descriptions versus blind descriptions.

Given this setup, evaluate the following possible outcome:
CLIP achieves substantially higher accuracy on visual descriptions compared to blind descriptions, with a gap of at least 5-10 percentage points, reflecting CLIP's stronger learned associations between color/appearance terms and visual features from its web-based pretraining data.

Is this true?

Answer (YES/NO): YES